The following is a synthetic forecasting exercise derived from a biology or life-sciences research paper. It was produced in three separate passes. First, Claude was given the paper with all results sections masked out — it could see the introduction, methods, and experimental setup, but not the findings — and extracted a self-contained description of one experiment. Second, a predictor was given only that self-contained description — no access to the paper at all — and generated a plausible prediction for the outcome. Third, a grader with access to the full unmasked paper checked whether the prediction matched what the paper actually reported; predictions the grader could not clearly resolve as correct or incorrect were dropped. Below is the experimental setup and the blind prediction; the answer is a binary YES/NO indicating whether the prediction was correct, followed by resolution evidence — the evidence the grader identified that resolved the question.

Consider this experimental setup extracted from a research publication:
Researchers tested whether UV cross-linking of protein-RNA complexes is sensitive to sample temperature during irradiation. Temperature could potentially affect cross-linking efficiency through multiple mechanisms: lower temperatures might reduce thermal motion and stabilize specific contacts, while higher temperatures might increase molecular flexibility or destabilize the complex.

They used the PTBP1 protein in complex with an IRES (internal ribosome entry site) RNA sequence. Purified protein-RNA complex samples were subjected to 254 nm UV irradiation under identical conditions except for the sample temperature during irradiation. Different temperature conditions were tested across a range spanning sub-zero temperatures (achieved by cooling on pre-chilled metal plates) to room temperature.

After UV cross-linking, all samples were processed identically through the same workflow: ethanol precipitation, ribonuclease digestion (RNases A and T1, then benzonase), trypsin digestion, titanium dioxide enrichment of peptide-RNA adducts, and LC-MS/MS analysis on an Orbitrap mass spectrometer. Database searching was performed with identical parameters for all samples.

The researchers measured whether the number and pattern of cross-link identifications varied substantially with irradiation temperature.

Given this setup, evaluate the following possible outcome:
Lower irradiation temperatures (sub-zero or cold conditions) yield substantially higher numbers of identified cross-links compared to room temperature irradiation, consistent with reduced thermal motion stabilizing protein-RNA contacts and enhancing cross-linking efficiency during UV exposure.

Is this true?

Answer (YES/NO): NO